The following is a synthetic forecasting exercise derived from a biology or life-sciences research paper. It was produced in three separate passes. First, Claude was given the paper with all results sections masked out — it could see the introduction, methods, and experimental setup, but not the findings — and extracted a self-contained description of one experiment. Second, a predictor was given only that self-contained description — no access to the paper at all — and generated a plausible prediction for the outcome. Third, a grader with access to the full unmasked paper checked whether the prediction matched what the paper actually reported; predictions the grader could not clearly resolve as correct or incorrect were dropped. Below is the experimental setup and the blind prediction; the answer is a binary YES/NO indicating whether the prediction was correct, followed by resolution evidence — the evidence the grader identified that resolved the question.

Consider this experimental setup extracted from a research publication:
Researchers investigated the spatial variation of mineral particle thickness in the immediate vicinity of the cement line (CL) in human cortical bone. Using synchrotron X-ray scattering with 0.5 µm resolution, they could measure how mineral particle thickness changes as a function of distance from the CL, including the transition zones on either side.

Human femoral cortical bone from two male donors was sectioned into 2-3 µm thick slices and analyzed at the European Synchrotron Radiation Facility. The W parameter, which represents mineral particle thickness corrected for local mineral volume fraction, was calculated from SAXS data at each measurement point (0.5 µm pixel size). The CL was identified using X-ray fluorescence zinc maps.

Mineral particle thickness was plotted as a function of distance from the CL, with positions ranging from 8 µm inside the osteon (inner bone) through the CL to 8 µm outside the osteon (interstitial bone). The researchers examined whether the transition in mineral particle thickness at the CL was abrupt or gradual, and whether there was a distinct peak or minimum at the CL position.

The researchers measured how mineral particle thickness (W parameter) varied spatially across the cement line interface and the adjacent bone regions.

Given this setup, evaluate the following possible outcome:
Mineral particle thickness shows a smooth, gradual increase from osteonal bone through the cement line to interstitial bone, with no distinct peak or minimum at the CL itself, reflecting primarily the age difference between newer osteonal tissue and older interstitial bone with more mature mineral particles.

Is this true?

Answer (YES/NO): NO